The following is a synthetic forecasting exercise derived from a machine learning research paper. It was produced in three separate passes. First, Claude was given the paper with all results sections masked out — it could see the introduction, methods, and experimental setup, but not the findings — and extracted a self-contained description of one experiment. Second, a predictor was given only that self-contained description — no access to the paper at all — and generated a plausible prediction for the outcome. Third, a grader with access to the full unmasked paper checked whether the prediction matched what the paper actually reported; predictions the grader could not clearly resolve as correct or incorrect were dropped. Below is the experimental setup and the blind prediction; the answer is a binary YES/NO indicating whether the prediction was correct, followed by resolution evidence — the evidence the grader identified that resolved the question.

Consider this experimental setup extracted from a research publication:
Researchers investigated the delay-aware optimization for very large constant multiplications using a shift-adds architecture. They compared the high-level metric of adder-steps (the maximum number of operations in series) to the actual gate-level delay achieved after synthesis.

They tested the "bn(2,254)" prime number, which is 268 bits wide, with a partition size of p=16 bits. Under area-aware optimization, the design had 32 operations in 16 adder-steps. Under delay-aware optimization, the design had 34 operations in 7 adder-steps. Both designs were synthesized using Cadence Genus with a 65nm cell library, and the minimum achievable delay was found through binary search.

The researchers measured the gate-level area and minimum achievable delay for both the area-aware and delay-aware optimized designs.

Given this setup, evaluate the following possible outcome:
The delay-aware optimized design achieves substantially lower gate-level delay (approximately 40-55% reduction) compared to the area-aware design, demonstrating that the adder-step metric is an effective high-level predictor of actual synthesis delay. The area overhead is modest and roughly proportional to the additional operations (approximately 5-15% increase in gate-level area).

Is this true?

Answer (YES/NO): NO